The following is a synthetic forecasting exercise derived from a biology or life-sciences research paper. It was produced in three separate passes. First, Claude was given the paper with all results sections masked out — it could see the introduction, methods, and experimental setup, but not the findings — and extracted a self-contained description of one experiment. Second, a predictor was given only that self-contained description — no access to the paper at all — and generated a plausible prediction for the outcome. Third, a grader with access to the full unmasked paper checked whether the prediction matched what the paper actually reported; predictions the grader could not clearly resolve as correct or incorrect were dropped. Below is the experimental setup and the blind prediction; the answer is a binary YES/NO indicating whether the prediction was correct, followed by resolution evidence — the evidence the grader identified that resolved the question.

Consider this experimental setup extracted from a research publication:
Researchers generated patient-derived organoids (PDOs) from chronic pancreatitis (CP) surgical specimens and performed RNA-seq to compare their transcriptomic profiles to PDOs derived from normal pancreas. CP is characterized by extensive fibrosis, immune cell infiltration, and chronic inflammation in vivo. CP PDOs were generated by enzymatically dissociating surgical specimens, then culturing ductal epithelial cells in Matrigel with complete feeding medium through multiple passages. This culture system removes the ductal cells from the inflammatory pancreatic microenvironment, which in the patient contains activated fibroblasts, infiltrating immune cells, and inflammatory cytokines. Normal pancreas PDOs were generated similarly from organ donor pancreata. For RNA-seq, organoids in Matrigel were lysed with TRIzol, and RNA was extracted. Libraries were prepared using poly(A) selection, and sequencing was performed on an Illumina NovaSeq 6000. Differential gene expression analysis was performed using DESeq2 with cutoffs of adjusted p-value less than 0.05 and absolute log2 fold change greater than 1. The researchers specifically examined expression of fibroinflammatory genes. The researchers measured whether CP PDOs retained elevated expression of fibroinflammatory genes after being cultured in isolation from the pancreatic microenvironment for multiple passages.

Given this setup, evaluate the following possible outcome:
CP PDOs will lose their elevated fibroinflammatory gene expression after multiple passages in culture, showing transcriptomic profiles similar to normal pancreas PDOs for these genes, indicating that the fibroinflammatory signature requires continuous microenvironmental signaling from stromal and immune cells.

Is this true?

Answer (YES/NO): NO